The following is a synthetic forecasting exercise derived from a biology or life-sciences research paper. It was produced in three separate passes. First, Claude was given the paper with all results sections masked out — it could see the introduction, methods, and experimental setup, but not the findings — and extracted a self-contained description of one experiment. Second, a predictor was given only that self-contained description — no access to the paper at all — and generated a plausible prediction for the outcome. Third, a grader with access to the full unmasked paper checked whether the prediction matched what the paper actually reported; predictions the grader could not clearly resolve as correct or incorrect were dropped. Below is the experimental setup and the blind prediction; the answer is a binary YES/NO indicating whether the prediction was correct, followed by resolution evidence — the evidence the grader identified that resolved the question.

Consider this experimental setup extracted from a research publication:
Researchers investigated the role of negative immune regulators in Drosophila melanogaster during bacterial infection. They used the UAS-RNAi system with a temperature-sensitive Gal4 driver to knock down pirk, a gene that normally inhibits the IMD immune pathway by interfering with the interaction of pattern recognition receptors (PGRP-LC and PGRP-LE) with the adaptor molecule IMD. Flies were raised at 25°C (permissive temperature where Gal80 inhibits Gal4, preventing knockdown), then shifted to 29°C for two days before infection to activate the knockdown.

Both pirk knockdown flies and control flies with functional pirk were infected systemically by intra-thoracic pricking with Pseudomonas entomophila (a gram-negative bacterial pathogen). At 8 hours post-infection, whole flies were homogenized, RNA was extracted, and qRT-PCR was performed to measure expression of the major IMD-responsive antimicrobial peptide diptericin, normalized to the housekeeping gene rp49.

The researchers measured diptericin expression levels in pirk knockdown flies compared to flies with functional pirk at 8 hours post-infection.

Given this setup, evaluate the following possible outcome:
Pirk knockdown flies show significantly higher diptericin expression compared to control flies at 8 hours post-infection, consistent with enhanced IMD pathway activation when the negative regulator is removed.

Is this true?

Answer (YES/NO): YES